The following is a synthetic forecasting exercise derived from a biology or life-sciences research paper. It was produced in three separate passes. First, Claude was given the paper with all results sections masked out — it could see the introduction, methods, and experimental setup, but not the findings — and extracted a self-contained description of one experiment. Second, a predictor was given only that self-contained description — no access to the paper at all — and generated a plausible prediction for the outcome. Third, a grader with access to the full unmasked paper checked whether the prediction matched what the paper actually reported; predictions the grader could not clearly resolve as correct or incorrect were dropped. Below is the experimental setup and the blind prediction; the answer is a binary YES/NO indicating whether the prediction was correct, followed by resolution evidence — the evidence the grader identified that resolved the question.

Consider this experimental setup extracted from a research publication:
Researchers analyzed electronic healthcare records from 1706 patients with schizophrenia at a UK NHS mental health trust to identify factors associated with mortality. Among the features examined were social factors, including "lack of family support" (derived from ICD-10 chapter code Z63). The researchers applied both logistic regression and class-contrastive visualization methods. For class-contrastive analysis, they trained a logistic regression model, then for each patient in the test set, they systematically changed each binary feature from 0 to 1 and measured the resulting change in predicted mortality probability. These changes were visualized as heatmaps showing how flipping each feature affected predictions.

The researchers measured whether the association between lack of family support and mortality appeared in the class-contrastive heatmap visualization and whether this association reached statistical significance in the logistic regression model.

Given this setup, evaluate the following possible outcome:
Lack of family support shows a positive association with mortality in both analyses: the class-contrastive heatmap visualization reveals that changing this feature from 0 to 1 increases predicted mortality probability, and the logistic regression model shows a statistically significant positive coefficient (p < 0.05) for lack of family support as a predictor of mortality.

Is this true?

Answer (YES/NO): NO